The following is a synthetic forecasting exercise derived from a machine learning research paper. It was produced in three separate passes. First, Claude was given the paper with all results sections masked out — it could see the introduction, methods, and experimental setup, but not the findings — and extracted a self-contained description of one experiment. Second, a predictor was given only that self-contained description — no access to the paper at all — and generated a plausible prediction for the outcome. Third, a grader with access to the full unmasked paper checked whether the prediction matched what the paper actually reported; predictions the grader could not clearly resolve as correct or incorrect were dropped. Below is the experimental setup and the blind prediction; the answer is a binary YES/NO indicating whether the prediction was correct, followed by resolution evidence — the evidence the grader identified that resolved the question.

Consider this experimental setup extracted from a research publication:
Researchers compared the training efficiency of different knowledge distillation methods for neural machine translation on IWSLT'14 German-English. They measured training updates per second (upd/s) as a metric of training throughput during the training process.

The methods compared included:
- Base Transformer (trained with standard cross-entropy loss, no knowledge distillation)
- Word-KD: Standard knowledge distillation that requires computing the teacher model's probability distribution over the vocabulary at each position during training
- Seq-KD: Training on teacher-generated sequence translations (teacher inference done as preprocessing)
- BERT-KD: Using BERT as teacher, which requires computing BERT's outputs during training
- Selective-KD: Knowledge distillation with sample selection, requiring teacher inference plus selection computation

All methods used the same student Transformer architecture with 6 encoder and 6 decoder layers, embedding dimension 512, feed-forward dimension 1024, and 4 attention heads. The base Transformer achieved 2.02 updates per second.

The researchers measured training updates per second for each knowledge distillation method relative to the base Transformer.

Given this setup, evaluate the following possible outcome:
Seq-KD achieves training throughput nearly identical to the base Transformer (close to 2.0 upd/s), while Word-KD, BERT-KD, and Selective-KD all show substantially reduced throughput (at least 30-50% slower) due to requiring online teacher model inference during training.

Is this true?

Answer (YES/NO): NO